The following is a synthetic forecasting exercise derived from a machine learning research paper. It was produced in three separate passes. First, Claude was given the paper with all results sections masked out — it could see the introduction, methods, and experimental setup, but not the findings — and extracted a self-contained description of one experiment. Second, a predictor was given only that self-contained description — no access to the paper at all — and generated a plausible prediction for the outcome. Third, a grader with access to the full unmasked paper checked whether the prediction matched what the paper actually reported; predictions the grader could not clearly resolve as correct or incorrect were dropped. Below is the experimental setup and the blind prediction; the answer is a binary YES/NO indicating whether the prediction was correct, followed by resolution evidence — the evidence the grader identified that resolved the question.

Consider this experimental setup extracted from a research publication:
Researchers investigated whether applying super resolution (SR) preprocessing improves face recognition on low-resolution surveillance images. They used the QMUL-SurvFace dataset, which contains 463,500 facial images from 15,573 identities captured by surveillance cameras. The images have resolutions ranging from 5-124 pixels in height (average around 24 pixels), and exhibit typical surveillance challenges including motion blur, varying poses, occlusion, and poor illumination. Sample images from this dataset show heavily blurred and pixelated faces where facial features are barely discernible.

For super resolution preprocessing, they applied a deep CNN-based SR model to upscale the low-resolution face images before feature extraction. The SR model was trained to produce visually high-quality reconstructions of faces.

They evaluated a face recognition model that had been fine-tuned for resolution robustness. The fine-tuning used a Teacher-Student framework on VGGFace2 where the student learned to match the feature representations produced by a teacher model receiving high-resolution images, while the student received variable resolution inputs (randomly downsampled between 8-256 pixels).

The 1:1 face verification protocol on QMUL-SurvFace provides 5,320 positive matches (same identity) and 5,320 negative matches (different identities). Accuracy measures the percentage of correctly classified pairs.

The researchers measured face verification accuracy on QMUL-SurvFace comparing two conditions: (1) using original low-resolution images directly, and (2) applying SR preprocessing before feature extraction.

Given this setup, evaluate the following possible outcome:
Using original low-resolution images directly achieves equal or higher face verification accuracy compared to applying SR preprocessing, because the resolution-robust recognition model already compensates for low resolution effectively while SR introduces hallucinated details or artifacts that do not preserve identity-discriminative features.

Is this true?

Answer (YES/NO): YES